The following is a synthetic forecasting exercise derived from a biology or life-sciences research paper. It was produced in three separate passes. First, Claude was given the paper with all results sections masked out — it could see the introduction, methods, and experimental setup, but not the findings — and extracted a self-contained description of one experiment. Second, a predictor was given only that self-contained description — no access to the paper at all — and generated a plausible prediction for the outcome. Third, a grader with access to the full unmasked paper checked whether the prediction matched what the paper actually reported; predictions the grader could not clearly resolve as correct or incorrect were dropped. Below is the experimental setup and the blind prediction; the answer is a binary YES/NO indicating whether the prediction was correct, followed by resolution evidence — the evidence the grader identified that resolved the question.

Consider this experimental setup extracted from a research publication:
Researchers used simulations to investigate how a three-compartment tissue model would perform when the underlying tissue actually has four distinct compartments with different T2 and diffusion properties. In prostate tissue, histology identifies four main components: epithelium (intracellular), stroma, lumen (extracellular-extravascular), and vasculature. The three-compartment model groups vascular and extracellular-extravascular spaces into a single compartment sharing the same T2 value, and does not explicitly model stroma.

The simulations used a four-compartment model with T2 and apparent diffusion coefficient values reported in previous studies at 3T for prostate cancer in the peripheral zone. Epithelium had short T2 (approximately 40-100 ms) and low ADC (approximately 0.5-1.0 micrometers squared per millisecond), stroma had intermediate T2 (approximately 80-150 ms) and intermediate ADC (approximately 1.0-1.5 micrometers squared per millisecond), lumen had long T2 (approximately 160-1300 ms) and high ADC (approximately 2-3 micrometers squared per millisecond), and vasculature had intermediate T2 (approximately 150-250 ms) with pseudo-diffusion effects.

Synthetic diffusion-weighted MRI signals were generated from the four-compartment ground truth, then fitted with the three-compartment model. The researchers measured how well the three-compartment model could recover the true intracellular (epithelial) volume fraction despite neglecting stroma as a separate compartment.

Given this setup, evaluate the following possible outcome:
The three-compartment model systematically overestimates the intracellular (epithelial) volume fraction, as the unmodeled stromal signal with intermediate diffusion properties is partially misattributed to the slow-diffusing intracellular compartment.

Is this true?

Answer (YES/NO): NO